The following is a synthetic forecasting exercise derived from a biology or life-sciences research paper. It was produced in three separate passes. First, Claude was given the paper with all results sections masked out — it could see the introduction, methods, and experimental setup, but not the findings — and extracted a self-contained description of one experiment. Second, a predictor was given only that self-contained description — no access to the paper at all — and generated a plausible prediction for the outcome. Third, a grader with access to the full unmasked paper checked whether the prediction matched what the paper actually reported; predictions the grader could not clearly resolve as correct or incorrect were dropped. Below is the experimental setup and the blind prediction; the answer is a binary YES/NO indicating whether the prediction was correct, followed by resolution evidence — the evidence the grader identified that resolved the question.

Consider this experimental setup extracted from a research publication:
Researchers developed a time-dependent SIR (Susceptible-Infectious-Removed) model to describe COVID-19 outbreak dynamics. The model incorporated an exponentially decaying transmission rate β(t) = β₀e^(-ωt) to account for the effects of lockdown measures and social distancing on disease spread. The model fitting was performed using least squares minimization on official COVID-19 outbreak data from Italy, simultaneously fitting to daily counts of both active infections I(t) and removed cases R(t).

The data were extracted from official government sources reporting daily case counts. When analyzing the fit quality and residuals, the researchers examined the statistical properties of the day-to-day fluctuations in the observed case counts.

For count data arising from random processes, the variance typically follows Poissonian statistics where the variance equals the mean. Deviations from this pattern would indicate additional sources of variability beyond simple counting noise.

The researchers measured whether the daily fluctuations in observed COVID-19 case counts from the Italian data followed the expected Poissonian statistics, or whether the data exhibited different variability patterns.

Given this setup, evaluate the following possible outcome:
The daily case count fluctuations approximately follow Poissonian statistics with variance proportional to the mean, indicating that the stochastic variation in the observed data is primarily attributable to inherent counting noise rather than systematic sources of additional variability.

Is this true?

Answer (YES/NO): NO